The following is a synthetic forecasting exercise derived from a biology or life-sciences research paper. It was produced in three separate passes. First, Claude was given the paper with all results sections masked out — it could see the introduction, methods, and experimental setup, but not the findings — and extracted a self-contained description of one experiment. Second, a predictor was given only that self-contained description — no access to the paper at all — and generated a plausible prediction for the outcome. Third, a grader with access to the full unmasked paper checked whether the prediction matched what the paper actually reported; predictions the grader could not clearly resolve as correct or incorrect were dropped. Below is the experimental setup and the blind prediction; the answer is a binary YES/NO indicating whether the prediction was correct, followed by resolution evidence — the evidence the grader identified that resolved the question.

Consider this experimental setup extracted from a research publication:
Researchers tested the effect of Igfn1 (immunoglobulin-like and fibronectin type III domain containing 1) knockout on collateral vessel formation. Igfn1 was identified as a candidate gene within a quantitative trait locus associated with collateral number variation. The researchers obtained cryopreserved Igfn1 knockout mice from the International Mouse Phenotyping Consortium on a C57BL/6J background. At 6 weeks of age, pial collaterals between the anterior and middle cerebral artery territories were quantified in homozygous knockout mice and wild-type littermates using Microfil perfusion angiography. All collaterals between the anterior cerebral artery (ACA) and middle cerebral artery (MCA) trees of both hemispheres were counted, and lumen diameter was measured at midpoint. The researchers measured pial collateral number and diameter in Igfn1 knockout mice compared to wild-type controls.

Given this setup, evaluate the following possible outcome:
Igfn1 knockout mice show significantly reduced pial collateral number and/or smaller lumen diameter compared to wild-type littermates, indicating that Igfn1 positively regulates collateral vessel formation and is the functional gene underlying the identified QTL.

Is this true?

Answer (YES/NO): NO